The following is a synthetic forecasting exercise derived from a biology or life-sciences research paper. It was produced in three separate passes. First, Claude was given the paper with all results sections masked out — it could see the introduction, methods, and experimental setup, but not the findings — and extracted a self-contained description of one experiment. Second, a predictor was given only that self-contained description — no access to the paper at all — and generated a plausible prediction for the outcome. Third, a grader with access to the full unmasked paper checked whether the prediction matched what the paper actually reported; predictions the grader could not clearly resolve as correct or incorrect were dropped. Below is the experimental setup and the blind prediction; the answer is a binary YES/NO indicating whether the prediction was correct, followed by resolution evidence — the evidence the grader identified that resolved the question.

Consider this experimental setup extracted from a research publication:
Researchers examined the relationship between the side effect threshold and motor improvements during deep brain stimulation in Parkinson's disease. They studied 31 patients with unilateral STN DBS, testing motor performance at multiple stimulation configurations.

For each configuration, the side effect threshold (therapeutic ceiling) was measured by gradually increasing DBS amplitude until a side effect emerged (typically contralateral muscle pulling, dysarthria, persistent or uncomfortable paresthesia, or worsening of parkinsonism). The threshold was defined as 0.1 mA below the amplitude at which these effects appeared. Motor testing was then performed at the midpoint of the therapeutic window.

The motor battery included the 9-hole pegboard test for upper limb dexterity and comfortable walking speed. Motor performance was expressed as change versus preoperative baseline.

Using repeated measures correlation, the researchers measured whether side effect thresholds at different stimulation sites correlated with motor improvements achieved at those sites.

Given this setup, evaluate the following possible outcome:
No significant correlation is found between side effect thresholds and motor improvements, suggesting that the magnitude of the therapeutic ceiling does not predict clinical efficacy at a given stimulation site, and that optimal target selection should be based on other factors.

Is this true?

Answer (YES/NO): NO